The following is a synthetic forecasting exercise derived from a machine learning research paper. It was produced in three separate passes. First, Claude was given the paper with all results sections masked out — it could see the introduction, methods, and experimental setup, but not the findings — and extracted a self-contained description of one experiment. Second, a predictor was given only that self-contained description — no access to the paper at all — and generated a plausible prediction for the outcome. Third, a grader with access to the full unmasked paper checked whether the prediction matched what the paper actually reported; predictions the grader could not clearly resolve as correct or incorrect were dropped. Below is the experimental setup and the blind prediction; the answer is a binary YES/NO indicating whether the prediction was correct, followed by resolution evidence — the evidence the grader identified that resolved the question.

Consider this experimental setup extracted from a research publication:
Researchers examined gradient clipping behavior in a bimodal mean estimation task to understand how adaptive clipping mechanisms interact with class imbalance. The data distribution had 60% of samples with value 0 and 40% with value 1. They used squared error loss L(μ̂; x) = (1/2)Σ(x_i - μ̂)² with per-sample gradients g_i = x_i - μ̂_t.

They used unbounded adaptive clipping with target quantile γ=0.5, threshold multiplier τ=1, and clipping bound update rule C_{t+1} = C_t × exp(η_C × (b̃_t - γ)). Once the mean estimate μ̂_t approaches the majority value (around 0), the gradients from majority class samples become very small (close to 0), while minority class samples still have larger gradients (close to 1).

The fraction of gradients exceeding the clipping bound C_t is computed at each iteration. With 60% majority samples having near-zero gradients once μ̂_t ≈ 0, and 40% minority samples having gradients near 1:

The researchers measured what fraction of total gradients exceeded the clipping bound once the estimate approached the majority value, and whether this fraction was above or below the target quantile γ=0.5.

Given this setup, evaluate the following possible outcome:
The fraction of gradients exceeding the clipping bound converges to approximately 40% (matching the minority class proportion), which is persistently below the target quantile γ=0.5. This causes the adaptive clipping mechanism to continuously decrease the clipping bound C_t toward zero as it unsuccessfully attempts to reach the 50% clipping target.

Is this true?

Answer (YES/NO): YES